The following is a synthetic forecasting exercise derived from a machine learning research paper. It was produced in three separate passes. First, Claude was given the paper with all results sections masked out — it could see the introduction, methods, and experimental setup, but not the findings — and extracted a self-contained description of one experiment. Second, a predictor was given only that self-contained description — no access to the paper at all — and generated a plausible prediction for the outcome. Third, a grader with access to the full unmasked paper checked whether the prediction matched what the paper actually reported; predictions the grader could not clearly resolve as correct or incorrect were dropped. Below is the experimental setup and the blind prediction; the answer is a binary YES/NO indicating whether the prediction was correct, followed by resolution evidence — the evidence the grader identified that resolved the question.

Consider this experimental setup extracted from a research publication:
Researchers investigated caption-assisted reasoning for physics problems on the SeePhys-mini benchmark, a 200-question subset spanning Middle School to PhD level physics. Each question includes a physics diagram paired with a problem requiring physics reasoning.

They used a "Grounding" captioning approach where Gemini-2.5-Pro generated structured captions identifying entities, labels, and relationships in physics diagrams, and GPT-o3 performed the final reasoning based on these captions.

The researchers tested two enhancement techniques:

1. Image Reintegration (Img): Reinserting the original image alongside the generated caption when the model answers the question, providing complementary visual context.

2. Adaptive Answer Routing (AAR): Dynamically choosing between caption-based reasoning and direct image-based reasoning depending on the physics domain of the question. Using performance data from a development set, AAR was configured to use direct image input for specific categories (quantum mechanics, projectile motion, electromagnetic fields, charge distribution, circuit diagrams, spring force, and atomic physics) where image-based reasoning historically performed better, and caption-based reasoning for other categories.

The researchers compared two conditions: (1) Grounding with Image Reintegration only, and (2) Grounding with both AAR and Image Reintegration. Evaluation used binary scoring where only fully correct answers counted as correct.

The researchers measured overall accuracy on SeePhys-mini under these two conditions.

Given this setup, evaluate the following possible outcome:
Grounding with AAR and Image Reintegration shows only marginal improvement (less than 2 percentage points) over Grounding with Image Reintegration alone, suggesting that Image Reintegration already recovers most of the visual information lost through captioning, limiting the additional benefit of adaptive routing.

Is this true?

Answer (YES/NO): NO